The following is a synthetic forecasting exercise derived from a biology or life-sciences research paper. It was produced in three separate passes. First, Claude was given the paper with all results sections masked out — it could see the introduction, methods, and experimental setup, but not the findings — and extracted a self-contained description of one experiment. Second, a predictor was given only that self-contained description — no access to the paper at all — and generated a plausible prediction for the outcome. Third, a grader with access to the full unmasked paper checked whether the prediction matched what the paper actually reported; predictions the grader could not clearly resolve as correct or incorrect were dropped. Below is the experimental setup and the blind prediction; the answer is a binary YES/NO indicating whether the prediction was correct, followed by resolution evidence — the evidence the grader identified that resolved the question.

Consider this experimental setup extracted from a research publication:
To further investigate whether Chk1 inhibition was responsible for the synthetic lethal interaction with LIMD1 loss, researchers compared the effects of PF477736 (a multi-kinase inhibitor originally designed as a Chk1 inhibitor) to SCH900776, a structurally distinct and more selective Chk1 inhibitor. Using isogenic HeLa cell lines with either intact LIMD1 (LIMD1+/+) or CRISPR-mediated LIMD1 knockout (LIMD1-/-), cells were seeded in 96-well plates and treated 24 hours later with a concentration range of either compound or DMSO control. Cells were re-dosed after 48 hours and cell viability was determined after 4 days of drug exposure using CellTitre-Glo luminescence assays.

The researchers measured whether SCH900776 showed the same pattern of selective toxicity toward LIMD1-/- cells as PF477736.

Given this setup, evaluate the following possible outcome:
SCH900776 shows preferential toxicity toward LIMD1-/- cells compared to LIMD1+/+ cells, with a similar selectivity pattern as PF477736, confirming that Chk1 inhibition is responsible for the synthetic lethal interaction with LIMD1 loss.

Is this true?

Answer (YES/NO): NO